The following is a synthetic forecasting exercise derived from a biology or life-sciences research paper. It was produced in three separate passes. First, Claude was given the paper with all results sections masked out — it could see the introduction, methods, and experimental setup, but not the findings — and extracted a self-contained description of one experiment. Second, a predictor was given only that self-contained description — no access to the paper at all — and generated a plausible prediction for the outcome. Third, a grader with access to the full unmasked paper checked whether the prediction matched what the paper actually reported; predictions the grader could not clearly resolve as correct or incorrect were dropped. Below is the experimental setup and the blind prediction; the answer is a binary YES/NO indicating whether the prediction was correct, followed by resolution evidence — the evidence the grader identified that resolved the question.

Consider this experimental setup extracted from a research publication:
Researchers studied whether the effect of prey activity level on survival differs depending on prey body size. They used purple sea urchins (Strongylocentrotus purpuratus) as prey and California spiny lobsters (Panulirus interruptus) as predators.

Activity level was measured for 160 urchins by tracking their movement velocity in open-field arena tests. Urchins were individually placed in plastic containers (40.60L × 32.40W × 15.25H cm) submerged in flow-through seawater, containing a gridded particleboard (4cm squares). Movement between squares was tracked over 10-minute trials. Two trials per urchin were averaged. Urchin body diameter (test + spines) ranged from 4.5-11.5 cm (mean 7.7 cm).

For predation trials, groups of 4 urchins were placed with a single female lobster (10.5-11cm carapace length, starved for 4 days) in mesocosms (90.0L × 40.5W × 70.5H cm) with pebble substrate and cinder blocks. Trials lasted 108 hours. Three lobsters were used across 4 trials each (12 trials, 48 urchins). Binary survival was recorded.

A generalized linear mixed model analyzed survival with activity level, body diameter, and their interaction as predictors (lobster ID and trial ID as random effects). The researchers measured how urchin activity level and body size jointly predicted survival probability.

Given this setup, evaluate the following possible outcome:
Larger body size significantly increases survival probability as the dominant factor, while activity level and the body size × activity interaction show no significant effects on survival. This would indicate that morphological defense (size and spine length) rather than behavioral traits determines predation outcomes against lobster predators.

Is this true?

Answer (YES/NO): NO